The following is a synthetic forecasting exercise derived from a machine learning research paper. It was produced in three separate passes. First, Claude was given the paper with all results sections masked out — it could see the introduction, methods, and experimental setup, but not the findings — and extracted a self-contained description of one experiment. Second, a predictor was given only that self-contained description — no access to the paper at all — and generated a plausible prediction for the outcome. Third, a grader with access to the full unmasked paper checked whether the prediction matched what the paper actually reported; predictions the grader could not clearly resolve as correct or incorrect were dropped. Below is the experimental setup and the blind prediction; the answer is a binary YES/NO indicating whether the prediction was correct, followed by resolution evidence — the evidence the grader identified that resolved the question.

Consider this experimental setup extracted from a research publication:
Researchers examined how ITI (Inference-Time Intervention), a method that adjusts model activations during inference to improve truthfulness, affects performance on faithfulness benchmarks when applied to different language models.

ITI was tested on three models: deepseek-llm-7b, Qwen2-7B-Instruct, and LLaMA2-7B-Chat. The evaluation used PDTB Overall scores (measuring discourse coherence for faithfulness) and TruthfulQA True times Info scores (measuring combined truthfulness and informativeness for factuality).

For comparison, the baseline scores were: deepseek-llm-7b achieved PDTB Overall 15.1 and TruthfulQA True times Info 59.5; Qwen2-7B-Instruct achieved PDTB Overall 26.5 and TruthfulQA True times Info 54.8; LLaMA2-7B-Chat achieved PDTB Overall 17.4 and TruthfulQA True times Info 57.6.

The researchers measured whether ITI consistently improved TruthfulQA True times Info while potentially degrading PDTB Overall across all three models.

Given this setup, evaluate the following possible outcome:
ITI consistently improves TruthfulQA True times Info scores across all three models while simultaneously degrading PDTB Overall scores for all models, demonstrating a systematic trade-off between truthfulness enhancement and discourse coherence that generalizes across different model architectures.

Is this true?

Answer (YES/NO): NO